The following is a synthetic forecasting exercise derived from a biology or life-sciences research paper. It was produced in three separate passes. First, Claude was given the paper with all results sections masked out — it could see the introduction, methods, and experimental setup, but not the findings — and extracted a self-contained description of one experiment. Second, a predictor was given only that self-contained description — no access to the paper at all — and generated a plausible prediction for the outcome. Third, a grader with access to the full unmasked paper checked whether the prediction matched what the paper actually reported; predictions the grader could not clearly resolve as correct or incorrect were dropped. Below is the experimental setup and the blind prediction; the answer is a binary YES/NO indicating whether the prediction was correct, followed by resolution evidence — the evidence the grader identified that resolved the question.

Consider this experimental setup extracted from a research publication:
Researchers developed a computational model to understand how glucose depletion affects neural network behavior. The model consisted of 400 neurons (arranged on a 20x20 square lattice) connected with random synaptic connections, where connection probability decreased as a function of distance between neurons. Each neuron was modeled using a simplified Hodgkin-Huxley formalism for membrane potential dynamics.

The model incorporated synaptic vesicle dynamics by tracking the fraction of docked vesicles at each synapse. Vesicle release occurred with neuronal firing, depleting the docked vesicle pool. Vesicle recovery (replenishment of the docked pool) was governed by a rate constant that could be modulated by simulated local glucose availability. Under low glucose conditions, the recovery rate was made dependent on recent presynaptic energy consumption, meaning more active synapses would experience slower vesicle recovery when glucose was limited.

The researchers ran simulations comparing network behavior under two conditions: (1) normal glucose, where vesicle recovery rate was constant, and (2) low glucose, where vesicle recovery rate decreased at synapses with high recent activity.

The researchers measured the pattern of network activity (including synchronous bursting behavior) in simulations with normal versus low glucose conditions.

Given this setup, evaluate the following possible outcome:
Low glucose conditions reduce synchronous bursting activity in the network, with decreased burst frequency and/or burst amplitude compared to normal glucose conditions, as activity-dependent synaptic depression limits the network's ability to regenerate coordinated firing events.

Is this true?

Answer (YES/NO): YES